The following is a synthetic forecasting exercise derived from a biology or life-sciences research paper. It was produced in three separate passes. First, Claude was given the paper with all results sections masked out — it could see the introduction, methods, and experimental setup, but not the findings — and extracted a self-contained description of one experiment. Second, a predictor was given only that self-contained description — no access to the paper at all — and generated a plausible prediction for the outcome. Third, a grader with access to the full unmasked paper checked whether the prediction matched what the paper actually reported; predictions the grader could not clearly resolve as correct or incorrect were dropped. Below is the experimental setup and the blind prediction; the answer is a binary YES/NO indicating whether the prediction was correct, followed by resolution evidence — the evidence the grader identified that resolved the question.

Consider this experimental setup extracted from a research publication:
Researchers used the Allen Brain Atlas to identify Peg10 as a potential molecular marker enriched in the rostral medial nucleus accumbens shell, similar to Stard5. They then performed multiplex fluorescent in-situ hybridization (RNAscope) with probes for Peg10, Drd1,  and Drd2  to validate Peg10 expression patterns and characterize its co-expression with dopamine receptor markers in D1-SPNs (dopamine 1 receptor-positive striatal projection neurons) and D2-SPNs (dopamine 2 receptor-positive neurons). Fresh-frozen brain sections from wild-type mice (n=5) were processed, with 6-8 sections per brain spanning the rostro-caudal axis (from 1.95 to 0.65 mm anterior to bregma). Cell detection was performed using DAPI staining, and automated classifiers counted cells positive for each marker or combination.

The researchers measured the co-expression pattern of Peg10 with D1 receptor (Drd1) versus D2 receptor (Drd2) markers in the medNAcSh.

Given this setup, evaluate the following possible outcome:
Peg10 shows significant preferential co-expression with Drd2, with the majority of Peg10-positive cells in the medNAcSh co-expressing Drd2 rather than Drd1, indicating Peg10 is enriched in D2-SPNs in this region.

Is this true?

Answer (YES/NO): NO